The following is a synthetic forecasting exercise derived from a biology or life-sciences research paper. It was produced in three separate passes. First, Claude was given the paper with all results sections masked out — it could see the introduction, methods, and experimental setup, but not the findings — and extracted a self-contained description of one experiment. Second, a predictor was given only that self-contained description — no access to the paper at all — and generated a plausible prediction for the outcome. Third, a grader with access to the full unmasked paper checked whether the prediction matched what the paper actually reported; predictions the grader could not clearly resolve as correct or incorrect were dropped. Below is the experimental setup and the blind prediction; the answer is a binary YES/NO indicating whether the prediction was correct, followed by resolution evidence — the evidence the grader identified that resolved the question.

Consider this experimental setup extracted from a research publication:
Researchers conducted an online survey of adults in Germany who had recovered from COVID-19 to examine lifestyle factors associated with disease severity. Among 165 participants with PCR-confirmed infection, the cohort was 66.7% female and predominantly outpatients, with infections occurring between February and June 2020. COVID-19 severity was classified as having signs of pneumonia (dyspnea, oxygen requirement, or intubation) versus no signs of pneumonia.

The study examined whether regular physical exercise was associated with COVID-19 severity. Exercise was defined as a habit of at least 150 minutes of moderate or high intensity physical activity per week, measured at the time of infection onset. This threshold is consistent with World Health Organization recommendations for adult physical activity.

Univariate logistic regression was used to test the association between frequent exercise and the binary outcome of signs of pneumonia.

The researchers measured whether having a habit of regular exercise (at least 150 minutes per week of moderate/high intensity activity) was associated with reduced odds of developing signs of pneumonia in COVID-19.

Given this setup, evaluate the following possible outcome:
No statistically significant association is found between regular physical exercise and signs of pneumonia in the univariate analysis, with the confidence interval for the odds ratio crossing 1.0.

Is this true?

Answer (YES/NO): YES